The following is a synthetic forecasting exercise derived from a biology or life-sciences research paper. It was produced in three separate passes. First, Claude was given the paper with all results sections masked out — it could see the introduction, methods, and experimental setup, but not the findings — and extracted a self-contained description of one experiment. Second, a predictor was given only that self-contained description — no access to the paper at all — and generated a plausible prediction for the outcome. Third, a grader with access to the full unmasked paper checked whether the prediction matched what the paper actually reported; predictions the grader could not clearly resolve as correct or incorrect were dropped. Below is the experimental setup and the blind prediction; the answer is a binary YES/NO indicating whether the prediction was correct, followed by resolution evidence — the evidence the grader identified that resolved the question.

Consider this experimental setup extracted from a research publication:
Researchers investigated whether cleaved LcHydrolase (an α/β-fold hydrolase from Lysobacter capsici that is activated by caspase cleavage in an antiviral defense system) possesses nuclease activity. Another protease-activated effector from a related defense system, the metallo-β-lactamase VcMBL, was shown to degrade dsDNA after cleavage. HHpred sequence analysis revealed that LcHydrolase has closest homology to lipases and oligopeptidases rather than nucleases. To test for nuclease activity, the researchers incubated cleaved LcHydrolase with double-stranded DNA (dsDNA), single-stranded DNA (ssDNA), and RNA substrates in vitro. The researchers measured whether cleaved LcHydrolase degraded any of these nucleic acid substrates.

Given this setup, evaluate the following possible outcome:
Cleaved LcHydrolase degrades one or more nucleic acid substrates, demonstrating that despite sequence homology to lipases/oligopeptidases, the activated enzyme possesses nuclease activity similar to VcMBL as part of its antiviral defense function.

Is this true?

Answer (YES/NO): NO